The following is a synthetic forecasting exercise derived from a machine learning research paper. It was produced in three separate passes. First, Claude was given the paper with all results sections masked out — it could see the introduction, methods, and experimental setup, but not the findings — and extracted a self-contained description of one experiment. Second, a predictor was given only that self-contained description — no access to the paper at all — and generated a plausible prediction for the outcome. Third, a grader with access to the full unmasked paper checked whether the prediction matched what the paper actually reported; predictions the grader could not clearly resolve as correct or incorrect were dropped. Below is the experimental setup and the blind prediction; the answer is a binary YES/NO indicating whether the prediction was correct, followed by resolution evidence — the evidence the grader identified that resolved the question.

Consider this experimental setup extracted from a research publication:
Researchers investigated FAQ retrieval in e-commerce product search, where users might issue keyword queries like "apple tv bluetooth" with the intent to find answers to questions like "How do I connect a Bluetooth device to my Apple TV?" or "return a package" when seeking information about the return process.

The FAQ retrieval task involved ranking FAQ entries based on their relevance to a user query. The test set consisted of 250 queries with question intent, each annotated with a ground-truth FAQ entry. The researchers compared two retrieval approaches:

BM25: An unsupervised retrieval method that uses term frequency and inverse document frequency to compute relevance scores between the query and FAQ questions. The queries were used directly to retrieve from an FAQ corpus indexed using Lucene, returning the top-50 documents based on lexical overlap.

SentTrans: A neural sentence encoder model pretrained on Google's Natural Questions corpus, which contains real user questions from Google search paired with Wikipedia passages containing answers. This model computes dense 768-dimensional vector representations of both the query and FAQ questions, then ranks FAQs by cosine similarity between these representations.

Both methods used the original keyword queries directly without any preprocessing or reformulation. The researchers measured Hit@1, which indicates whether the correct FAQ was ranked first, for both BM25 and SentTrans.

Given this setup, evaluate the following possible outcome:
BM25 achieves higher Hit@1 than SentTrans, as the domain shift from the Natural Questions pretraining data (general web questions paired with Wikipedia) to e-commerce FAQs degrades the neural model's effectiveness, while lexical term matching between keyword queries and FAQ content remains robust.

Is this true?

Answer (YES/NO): NO